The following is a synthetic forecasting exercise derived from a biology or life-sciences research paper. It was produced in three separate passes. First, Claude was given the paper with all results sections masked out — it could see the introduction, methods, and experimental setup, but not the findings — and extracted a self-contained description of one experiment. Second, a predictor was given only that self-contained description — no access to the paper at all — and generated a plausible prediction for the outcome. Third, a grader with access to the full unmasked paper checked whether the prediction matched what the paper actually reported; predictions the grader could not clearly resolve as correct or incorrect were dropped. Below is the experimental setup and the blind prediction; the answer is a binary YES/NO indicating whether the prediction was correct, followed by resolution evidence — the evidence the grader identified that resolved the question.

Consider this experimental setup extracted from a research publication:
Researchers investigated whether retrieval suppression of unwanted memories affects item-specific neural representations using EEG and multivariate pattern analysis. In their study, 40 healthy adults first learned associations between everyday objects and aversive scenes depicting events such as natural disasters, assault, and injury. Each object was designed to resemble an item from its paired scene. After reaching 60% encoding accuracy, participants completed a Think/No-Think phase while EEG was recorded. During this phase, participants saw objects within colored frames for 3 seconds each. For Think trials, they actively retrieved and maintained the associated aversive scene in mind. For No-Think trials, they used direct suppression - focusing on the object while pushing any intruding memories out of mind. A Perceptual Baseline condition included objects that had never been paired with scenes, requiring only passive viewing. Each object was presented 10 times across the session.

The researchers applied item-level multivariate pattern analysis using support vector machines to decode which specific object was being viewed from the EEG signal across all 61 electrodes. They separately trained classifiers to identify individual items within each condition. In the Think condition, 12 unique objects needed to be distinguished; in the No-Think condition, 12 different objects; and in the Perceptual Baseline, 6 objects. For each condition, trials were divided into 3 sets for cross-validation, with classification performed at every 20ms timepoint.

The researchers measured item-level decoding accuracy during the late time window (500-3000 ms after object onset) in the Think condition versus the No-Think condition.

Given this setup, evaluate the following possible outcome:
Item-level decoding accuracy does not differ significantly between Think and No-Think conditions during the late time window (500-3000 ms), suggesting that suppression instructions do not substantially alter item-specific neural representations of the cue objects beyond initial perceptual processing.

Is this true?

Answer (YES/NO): NO